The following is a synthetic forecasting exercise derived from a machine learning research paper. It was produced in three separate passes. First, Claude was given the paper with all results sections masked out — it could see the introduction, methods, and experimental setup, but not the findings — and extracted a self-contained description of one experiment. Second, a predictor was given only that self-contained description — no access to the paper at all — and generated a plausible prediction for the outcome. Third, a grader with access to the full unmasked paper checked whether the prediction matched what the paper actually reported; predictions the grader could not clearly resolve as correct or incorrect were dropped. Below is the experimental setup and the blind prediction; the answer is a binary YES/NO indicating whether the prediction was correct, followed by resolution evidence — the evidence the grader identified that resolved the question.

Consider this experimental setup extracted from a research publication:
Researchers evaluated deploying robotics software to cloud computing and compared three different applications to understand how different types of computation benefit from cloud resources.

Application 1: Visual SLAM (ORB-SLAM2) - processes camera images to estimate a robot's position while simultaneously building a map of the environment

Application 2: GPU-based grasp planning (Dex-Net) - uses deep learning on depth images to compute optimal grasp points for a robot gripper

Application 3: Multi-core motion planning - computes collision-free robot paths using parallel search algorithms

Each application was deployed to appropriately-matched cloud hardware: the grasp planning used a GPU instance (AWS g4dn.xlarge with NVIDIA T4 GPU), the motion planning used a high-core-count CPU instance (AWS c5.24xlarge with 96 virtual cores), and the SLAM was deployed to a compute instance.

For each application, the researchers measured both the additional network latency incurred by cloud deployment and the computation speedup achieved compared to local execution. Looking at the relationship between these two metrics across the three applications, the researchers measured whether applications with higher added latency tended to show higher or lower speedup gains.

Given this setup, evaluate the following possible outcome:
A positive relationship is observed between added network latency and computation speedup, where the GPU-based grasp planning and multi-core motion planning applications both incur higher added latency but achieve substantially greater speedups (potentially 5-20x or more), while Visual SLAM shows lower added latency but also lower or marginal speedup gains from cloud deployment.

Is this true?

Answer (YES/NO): NO